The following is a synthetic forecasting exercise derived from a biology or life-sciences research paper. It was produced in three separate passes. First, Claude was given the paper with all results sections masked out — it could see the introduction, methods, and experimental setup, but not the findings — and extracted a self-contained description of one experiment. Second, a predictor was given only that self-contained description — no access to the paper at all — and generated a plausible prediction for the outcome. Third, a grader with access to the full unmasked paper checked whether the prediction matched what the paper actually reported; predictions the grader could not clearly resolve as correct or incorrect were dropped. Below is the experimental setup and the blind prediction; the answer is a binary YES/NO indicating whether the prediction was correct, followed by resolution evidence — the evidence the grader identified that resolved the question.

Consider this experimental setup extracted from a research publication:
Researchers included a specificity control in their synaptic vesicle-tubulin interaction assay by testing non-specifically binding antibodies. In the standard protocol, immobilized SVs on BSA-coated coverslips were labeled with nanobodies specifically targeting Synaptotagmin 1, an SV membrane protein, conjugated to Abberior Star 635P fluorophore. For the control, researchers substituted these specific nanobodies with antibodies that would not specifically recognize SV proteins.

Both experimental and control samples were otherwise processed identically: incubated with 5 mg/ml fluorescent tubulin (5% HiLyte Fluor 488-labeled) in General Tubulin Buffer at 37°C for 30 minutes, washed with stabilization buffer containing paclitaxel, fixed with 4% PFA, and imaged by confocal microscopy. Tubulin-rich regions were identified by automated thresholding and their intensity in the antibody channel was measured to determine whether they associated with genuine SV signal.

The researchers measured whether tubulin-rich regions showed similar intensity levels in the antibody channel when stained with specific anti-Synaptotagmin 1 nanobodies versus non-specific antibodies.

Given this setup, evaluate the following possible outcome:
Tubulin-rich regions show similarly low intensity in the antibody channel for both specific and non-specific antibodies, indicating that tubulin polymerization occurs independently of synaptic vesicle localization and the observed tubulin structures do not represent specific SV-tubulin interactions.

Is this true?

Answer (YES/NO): NO